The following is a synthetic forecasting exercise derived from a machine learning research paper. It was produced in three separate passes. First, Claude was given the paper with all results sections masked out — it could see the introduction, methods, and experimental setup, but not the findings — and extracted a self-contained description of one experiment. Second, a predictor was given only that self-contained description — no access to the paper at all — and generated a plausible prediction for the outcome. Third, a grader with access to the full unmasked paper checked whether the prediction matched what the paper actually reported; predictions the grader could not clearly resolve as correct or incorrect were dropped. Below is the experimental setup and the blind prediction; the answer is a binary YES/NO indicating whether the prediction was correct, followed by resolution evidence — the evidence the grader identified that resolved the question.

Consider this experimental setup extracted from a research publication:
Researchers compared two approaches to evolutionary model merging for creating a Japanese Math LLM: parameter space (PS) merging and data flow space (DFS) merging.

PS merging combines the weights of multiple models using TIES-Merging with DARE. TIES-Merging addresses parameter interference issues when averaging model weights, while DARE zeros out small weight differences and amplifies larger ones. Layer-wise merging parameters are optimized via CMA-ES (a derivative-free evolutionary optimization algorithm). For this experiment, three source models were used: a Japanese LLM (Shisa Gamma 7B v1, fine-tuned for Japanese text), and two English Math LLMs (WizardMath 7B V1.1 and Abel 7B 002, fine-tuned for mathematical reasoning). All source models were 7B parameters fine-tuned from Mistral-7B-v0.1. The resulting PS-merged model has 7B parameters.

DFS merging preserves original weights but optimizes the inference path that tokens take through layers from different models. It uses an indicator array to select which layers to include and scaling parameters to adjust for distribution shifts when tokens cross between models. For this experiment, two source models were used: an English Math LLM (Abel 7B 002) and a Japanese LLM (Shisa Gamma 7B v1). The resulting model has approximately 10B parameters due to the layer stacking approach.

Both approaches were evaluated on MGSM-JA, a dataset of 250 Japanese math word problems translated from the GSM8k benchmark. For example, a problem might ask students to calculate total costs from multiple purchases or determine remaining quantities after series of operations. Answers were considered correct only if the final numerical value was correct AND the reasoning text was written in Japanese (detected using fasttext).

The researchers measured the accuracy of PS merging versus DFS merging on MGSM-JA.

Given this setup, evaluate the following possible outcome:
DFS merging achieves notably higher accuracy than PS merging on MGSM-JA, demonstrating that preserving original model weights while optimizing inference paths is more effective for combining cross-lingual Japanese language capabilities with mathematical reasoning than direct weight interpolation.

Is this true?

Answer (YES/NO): NO